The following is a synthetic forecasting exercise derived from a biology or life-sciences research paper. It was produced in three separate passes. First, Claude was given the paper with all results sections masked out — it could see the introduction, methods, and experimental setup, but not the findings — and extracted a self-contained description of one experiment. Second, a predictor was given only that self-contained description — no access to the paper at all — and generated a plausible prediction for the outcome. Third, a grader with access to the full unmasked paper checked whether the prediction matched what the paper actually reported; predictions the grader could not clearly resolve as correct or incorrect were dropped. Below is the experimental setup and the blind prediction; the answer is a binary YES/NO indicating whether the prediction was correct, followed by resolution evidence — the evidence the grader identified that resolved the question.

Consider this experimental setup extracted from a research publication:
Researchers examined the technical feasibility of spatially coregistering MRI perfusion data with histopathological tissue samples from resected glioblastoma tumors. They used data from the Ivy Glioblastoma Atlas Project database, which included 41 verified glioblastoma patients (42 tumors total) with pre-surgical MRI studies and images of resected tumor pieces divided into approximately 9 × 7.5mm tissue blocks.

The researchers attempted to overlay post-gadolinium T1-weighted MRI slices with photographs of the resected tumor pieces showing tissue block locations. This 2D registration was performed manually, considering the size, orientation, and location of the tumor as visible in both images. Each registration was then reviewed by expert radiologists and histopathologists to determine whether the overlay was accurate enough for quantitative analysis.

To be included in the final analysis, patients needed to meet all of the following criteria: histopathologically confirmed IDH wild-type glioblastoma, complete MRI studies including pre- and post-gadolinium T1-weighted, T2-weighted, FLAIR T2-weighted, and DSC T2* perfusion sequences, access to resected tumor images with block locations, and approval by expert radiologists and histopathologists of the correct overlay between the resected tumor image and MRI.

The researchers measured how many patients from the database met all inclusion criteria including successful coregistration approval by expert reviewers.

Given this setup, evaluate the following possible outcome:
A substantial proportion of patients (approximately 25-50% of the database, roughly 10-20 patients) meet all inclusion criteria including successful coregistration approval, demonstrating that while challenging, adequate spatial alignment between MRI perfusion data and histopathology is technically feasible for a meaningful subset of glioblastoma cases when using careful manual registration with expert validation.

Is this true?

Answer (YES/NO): YES